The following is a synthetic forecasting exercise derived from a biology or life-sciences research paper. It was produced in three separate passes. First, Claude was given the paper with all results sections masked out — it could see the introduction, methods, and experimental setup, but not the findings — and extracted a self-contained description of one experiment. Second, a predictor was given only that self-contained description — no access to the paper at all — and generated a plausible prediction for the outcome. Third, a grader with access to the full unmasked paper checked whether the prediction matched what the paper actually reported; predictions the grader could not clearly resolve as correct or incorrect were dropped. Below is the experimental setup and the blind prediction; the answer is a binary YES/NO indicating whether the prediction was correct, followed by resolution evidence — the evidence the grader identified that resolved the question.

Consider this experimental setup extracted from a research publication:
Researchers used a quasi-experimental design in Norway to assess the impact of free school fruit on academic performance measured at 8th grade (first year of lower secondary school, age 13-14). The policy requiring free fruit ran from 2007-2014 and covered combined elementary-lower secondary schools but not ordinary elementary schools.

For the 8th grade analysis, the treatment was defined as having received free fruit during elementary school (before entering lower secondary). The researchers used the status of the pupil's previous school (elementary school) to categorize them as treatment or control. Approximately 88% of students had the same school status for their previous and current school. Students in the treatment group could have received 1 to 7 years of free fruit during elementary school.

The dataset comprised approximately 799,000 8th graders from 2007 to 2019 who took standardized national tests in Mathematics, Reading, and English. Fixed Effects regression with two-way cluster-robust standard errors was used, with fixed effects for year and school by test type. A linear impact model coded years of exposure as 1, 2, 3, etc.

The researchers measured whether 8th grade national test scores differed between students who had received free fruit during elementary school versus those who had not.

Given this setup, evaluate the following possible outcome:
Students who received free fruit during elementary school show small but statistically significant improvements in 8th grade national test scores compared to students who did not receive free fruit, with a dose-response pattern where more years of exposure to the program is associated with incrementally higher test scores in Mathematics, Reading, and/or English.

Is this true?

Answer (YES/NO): NO